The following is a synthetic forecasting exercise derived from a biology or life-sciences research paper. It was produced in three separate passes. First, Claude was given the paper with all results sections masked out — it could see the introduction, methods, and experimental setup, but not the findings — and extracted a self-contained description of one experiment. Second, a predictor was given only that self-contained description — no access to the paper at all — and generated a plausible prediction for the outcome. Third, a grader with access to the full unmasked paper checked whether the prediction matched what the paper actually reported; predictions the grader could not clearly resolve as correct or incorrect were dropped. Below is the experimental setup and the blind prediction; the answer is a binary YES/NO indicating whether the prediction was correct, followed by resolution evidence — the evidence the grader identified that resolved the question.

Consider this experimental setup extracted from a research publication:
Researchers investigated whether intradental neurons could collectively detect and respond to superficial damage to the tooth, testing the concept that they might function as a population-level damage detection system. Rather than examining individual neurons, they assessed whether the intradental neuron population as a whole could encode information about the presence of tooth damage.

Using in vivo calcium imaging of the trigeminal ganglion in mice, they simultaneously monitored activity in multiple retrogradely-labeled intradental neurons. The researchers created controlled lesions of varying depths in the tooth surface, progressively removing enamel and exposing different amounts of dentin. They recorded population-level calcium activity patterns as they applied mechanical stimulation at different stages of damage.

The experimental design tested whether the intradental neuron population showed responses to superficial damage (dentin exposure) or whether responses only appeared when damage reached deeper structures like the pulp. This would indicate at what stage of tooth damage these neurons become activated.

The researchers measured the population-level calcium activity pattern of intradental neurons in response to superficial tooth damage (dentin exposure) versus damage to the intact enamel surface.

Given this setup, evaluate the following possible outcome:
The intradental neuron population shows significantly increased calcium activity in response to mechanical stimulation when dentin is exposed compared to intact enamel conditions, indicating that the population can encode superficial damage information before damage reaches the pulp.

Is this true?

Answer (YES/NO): YES